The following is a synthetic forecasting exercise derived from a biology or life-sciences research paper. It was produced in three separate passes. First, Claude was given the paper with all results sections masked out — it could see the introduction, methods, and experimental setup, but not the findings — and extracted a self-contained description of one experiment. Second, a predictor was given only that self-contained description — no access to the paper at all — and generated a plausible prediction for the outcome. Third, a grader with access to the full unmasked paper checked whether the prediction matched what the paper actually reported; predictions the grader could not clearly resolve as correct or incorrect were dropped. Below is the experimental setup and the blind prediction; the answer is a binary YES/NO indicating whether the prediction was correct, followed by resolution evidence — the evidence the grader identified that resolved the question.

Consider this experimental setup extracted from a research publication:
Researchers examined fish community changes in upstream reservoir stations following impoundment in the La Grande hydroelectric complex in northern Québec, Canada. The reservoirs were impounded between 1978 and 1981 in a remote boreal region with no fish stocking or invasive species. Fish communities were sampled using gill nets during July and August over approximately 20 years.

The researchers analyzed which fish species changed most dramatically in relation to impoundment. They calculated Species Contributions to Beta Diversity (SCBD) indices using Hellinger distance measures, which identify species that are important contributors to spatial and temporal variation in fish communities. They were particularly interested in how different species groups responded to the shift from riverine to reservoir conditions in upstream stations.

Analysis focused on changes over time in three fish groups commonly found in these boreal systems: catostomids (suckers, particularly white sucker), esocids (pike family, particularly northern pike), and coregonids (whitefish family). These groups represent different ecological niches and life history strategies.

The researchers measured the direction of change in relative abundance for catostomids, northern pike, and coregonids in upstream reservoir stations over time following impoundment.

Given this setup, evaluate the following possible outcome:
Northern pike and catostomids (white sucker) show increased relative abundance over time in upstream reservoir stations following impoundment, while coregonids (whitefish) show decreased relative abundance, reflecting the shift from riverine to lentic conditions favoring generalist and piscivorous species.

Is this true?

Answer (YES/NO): NO